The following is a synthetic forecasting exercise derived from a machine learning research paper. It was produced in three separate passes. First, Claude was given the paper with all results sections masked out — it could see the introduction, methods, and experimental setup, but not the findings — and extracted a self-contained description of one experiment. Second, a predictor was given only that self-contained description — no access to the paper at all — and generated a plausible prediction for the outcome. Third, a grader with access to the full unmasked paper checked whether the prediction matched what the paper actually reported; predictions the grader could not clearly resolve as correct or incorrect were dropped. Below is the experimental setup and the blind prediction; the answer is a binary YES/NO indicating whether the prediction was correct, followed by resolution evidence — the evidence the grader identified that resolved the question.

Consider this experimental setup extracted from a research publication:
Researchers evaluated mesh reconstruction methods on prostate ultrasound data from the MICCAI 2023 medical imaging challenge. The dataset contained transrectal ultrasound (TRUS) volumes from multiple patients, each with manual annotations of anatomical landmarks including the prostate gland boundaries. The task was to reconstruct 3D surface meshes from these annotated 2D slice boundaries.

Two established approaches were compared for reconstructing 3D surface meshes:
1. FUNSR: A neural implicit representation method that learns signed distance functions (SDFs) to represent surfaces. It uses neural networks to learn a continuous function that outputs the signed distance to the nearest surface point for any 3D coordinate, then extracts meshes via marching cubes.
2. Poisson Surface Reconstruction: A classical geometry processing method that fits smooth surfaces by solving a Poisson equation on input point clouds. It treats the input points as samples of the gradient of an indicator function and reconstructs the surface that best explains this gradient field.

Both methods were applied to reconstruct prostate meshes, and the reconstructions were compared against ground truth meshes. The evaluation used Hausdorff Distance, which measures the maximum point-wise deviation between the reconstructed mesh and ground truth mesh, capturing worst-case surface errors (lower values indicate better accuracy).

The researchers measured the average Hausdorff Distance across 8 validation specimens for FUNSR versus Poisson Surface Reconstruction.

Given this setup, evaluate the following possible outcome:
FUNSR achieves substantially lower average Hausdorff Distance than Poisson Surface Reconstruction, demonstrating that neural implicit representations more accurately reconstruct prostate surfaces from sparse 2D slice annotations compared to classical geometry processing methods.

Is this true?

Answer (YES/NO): NO